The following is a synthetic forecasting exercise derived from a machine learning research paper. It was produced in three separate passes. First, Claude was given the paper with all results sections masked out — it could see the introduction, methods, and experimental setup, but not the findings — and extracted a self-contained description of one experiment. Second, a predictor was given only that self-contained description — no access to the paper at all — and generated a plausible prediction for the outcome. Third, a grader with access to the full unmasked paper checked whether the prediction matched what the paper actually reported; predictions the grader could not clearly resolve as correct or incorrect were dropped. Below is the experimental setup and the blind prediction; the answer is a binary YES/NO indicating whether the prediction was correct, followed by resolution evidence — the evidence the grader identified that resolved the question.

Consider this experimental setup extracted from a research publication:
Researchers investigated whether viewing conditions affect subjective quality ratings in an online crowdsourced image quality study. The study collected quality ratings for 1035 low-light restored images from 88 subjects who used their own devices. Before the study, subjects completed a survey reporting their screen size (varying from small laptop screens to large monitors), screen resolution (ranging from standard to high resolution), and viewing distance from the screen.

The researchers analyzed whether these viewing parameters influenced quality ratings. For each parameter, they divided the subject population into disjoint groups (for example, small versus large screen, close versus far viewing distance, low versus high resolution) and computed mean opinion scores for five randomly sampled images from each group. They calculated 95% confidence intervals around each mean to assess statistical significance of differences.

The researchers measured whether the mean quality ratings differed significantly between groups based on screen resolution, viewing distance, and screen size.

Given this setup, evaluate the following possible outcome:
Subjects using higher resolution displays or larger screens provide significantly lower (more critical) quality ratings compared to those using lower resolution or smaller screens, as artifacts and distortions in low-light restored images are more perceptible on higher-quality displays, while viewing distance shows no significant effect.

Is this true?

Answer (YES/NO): NO